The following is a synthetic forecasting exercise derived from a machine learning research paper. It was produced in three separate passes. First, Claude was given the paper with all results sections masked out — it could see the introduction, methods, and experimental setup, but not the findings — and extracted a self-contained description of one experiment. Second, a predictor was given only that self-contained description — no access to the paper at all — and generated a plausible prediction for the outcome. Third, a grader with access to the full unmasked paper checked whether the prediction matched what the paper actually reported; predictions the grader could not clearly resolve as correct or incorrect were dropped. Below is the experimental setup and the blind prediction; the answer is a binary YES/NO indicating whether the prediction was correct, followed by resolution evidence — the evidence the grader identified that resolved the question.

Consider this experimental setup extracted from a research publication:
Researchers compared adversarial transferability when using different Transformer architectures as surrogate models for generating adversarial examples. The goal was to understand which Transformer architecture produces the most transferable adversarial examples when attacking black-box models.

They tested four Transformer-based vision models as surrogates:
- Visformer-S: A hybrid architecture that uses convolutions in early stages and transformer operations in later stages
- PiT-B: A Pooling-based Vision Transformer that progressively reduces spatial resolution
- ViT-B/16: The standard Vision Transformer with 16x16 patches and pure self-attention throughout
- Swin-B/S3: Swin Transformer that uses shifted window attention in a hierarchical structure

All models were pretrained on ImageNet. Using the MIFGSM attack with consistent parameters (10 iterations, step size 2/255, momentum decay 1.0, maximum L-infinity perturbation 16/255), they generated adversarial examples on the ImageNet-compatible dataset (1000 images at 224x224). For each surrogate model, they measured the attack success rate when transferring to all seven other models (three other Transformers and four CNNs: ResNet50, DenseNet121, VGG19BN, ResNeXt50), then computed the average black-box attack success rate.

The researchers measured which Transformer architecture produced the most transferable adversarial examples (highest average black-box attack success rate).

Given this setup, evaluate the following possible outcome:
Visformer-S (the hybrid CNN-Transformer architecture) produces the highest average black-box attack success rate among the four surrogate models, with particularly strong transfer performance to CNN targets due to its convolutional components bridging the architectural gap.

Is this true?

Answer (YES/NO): YES